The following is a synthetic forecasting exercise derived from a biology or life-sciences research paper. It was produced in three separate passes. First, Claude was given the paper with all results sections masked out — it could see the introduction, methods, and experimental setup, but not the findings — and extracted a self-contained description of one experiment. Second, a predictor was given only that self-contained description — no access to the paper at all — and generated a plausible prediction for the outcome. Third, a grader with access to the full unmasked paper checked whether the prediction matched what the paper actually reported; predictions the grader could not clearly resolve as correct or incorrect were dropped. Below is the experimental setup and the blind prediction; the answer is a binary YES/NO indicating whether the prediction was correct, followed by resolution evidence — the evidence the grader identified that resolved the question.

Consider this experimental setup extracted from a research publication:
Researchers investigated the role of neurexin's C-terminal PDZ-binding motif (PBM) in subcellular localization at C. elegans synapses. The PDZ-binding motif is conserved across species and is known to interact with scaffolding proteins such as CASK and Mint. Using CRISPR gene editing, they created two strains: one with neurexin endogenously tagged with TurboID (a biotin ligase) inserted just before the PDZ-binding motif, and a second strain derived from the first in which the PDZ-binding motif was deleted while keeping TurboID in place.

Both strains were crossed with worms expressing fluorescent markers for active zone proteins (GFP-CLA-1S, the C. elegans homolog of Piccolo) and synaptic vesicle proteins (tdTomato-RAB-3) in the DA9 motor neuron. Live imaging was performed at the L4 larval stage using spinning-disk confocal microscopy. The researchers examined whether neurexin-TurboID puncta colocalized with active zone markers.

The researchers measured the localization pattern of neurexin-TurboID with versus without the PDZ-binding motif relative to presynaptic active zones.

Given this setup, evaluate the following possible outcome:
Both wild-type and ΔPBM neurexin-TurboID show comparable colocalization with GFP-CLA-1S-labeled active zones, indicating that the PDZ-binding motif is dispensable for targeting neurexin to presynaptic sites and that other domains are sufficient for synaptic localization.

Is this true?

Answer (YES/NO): NO